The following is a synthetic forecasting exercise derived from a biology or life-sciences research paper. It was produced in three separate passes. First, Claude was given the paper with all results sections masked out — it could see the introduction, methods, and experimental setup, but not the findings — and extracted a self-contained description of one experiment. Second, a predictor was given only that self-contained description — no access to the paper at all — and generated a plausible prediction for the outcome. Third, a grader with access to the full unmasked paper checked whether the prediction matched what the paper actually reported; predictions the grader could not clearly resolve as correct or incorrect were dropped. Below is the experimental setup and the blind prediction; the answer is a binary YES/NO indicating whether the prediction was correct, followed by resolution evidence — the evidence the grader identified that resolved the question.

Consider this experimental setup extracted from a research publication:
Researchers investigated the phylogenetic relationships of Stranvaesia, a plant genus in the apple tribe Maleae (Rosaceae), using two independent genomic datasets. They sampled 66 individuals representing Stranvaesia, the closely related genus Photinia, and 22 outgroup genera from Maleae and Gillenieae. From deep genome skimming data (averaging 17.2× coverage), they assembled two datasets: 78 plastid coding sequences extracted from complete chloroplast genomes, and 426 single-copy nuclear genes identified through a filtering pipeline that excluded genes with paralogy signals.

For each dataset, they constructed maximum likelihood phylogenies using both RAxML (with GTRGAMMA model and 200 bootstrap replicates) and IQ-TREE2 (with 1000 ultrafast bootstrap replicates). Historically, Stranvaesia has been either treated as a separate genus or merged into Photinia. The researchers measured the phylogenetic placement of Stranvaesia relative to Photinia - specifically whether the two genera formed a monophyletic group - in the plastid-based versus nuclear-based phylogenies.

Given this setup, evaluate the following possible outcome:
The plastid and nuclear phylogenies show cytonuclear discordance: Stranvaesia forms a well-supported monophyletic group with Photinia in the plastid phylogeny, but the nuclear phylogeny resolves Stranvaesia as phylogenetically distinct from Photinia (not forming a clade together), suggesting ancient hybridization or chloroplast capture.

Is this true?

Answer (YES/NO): NO